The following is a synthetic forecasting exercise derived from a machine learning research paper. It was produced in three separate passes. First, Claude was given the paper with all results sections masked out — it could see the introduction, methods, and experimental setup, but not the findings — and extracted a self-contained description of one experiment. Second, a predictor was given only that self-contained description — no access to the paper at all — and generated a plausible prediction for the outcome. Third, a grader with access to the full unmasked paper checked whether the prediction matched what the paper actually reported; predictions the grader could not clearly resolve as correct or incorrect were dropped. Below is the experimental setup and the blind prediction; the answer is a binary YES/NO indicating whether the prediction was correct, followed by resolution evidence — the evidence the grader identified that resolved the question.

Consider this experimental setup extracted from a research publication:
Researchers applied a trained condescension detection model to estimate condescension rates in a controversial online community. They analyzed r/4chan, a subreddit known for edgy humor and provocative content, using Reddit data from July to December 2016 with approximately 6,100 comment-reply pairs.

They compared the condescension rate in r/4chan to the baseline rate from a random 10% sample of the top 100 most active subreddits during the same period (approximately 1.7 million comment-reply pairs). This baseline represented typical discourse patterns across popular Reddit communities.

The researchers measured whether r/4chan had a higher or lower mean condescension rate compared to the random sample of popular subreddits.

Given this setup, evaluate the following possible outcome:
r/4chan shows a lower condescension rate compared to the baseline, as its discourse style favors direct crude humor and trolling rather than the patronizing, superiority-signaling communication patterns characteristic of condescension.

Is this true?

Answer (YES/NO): NO